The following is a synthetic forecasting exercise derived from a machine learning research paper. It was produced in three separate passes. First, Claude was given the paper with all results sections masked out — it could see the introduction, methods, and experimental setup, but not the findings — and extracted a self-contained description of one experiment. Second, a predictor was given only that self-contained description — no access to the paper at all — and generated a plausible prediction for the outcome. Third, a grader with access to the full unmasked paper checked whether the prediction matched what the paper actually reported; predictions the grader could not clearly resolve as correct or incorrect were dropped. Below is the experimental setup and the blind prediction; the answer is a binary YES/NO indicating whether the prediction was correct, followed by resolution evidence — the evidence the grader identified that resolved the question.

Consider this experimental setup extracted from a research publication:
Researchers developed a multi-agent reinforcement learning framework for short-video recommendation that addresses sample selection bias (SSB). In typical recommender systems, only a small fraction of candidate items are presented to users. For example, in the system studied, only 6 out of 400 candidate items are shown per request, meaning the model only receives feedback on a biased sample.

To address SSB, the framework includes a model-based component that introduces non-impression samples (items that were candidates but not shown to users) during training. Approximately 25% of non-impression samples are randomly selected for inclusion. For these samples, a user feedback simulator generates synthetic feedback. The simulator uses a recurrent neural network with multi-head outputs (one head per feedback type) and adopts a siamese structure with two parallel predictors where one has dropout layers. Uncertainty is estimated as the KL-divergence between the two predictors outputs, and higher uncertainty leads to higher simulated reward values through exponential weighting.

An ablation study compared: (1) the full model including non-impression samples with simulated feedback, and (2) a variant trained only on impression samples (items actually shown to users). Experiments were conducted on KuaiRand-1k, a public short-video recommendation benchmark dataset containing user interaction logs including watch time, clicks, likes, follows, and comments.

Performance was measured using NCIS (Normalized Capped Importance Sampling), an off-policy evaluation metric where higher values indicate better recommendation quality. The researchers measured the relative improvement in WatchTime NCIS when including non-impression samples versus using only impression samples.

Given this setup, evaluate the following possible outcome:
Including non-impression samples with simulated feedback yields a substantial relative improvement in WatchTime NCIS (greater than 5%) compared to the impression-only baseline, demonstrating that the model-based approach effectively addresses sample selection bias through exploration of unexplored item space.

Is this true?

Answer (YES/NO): NO